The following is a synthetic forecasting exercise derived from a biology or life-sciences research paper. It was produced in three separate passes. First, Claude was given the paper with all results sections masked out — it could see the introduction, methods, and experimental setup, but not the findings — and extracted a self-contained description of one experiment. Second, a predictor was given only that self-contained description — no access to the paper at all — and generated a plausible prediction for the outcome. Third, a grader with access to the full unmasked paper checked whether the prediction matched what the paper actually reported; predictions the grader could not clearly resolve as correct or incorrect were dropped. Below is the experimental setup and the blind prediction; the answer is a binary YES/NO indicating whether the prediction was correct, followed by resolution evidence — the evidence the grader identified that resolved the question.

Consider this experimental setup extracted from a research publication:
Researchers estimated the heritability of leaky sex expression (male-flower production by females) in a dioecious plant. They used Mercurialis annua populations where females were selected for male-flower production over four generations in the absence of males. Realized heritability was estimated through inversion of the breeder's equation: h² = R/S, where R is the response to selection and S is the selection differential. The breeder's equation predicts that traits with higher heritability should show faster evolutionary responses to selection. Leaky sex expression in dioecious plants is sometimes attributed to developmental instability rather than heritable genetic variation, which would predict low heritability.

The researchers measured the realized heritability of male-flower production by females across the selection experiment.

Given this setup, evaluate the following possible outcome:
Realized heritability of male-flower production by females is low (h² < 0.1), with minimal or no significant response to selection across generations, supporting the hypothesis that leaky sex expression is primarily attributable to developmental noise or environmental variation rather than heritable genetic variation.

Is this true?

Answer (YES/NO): NO